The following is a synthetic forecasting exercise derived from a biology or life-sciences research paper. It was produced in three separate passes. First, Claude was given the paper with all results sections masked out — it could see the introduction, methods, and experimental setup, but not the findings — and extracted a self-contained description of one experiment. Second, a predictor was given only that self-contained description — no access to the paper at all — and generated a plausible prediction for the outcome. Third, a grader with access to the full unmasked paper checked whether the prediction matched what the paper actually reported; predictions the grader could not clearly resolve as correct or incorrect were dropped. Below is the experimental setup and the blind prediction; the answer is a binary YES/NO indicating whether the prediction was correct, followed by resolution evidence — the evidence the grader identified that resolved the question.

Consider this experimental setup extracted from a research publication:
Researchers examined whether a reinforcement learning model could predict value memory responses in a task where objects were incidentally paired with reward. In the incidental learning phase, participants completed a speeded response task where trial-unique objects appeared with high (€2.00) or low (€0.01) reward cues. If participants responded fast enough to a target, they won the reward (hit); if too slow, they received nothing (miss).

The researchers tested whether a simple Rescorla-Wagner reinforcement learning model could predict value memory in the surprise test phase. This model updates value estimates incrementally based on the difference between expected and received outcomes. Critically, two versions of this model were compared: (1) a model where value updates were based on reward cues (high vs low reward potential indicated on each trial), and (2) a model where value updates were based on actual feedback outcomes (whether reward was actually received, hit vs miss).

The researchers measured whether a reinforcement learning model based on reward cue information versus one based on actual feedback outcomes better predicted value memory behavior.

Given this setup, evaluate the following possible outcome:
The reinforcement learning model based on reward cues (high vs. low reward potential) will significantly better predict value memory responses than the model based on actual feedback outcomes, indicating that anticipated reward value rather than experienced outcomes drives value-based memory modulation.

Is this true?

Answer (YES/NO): YES